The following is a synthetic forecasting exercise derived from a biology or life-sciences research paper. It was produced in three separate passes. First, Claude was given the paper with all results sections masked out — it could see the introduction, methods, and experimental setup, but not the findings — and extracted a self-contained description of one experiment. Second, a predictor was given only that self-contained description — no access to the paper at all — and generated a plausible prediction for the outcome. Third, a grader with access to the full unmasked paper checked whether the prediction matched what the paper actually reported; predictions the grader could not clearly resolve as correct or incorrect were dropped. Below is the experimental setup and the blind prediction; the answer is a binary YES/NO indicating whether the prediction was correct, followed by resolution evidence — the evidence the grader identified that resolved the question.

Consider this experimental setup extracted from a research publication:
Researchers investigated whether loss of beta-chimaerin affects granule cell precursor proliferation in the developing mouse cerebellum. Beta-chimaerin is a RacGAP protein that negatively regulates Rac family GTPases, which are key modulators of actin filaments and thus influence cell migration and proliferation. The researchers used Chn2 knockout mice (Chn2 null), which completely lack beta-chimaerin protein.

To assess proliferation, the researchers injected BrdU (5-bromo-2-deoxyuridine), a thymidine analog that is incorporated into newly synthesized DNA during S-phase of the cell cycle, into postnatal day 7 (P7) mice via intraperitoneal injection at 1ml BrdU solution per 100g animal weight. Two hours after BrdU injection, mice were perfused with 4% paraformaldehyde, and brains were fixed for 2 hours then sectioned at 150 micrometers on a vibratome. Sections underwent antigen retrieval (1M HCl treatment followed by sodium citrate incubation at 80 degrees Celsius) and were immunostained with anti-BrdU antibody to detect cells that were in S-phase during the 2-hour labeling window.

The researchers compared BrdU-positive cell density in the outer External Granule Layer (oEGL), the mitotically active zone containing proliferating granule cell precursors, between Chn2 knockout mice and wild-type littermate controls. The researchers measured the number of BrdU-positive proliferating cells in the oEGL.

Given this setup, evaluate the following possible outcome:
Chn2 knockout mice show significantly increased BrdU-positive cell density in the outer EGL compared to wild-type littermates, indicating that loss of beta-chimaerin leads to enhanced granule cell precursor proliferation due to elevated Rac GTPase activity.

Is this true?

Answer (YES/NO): NO